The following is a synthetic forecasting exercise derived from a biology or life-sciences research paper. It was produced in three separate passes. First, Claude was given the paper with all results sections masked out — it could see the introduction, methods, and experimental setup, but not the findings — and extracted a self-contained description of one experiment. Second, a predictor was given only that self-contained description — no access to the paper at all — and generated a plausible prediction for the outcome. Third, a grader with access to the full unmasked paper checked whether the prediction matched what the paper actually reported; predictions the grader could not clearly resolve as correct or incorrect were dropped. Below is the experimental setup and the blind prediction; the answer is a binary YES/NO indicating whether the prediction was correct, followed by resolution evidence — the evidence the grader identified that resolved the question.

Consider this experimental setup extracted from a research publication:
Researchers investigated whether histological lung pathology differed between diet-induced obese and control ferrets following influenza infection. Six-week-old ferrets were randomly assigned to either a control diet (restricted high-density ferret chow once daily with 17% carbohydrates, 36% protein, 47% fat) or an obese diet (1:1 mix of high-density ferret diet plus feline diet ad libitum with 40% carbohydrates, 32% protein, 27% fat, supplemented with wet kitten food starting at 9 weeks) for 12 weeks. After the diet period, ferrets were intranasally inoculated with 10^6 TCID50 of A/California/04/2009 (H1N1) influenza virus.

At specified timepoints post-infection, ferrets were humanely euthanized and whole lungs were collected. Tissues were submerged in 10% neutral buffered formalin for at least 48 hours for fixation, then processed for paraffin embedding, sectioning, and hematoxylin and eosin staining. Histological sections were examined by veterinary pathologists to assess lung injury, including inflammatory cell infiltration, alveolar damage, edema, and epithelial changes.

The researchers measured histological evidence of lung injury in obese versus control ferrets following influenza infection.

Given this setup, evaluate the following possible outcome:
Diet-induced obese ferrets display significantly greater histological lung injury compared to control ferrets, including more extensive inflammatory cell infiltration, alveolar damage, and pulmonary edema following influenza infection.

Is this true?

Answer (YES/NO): NO